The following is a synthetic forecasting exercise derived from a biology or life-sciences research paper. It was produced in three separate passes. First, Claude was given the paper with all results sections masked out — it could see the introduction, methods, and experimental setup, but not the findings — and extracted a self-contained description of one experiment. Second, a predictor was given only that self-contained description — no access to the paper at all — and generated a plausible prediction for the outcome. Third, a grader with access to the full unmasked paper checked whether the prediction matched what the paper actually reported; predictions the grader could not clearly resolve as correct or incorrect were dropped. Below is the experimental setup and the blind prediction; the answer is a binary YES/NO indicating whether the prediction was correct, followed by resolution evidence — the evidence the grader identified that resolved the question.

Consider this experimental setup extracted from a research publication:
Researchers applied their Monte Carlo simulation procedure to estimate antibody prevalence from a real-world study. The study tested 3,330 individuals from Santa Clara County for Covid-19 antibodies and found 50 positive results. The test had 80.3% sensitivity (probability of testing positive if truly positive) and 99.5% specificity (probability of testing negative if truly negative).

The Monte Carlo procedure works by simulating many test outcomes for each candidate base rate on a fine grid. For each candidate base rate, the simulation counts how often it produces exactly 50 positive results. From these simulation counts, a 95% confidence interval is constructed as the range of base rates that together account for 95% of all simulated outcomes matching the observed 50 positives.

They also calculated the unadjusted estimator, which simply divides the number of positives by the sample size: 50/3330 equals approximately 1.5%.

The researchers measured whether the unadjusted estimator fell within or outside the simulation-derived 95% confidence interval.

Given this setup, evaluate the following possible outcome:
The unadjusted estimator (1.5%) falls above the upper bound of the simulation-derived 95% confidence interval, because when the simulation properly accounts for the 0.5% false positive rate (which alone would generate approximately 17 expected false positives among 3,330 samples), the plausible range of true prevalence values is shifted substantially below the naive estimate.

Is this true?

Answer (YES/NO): NO